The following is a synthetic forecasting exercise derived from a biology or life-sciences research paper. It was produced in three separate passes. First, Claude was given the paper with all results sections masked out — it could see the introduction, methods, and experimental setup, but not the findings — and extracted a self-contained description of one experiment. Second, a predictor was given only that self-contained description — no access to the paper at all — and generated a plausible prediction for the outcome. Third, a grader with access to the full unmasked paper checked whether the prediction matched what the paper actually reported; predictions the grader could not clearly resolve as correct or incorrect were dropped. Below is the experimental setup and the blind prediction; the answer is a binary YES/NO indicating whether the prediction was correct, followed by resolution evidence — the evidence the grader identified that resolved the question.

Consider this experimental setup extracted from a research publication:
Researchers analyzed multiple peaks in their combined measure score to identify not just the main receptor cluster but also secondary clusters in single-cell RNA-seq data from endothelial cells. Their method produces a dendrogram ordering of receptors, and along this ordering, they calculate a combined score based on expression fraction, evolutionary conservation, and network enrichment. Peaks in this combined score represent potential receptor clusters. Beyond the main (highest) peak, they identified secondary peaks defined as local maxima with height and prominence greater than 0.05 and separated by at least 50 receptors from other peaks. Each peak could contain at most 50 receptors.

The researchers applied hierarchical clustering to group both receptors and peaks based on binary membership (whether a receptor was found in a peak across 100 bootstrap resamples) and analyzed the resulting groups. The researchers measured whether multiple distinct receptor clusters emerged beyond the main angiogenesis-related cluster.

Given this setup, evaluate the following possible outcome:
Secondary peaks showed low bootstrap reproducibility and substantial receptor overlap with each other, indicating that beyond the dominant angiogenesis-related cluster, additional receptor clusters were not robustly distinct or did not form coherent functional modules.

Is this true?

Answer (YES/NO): NO